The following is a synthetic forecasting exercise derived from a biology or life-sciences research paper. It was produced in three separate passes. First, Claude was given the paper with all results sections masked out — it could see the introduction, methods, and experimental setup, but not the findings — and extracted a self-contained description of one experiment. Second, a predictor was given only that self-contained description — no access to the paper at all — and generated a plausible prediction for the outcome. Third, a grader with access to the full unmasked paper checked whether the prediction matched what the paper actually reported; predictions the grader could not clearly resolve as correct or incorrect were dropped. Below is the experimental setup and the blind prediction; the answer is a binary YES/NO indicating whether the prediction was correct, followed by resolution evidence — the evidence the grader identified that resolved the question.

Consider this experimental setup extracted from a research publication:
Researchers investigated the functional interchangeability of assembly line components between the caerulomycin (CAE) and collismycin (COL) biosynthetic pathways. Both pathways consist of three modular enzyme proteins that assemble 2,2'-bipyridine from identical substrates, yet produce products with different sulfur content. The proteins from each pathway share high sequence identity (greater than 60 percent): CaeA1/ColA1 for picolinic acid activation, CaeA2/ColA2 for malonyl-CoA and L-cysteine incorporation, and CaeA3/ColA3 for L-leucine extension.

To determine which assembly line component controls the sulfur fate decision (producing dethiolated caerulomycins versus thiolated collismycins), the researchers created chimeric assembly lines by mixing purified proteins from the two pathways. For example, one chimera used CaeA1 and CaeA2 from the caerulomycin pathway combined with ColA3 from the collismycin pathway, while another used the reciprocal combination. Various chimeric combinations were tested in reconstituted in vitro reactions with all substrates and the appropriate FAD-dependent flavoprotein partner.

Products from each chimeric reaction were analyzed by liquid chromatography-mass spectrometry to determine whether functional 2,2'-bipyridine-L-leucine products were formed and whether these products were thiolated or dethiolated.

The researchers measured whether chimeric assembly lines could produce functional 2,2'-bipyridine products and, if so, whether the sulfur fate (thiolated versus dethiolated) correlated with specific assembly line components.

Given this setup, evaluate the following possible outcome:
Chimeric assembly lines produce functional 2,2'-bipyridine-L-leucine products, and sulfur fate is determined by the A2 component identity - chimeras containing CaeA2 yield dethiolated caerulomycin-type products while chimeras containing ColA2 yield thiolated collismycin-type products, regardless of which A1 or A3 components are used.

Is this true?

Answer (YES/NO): NO